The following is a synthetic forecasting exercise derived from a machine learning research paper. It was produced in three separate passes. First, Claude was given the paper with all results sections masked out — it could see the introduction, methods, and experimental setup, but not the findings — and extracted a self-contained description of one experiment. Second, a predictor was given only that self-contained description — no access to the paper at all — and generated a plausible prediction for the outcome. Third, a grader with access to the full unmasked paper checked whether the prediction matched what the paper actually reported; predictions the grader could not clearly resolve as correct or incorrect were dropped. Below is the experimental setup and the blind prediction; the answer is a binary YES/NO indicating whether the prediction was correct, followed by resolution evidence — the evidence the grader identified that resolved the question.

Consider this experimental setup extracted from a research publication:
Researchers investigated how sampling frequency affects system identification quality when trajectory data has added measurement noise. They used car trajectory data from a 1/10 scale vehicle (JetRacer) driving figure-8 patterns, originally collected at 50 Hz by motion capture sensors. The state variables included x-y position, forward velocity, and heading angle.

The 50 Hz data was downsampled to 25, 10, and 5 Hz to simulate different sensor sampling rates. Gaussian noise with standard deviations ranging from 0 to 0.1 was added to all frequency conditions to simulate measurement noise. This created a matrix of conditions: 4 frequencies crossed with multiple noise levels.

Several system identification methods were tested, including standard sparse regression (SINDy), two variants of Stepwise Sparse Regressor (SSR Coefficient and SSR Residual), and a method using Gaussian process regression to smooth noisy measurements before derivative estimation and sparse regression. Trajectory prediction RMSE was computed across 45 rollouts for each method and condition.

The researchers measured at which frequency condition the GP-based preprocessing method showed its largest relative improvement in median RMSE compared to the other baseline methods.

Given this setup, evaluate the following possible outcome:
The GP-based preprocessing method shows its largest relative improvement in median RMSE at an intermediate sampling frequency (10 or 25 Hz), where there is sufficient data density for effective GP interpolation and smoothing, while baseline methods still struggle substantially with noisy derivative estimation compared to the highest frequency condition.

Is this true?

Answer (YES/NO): NO